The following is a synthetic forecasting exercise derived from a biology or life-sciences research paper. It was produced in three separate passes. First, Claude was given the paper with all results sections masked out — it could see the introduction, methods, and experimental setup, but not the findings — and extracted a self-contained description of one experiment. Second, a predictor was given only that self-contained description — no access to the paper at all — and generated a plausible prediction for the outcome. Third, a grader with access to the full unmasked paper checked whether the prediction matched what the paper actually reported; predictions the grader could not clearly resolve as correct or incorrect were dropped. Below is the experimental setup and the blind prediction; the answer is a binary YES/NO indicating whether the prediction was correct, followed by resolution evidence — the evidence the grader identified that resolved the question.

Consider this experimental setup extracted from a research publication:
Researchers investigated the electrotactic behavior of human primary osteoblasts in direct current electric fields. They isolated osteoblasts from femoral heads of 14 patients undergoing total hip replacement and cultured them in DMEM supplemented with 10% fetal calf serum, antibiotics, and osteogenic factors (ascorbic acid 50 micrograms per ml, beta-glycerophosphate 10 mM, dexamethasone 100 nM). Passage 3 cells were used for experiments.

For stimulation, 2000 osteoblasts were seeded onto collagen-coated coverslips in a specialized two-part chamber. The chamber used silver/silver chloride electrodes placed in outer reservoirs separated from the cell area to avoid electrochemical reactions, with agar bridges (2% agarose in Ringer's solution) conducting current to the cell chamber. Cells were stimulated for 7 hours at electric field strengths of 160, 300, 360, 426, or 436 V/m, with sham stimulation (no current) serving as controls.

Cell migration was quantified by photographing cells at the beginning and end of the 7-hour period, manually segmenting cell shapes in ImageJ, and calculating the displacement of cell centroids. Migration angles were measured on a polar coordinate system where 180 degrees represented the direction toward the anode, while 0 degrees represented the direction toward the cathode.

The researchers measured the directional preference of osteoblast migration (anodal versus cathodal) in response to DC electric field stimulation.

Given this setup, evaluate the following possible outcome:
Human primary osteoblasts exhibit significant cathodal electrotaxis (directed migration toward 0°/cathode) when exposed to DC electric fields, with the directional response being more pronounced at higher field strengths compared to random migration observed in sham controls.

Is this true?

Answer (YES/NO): NO